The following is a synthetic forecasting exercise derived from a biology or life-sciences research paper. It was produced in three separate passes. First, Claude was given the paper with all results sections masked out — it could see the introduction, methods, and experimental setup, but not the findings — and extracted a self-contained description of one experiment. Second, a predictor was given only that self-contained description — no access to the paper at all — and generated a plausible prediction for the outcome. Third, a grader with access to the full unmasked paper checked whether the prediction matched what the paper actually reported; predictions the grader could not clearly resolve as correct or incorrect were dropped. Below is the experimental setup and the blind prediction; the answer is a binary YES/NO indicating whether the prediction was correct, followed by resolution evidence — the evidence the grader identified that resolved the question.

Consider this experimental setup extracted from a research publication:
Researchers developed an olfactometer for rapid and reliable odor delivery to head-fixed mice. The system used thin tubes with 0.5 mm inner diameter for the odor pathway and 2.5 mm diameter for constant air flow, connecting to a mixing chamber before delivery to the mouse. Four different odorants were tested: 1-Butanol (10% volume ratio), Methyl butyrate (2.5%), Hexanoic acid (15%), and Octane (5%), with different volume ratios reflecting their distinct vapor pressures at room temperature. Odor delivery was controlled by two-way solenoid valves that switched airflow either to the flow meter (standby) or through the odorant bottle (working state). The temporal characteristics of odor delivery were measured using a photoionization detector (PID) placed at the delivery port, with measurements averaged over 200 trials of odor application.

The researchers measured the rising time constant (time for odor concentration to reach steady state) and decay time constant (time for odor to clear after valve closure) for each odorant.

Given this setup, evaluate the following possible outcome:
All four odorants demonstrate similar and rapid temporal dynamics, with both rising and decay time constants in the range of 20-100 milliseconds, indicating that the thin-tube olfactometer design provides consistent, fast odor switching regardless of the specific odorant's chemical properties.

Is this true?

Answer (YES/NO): NO